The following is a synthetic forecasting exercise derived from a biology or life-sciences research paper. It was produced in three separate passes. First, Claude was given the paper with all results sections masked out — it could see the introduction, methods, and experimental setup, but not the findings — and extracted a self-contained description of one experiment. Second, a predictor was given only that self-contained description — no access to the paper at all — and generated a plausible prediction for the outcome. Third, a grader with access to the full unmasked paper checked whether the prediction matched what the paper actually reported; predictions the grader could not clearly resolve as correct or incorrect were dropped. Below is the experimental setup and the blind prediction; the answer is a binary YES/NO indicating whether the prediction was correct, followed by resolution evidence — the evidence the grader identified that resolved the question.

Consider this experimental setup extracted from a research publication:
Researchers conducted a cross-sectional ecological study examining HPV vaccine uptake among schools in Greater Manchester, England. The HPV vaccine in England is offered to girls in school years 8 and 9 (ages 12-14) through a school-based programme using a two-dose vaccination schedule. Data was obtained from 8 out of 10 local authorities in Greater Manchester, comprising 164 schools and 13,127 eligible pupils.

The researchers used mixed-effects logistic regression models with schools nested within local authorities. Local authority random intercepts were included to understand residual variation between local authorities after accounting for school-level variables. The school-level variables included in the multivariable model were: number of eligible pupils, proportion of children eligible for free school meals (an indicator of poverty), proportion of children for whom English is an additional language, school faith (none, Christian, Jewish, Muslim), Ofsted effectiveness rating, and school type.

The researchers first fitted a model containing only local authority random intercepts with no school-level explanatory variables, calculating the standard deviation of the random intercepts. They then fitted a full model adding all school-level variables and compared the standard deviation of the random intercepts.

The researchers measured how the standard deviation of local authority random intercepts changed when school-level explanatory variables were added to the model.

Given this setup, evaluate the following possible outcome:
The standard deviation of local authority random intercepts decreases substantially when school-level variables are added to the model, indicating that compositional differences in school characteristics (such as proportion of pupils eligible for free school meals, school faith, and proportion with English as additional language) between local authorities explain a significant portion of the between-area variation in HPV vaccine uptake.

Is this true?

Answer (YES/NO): NO